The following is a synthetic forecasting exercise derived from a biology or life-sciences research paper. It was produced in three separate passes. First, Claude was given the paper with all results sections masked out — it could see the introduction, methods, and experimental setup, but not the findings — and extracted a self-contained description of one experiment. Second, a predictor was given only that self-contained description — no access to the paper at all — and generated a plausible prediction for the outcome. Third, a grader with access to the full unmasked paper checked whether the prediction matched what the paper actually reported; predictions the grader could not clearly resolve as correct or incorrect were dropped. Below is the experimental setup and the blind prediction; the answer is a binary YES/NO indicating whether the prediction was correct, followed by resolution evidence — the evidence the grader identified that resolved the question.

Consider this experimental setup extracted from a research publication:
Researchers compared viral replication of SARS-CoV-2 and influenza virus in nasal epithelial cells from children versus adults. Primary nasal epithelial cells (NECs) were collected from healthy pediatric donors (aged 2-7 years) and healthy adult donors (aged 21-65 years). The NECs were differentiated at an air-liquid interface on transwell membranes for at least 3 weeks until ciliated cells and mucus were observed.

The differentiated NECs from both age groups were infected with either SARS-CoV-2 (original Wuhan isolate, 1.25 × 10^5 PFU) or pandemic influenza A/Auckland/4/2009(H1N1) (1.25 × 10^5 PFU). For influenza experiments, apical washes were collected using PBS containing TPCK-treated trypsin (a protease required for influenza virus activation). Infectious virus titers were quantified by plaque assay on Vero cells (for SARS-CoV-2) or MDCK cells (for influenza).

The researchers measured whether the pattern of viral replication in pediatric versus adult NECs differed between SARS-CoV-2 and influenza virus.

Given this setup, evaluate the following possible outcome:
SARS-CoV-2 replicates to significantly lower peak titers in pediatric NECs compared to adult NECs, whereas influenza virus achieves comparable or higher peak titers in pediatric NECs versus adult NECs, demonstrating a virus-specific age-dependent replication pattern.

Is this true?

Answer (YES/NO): YES